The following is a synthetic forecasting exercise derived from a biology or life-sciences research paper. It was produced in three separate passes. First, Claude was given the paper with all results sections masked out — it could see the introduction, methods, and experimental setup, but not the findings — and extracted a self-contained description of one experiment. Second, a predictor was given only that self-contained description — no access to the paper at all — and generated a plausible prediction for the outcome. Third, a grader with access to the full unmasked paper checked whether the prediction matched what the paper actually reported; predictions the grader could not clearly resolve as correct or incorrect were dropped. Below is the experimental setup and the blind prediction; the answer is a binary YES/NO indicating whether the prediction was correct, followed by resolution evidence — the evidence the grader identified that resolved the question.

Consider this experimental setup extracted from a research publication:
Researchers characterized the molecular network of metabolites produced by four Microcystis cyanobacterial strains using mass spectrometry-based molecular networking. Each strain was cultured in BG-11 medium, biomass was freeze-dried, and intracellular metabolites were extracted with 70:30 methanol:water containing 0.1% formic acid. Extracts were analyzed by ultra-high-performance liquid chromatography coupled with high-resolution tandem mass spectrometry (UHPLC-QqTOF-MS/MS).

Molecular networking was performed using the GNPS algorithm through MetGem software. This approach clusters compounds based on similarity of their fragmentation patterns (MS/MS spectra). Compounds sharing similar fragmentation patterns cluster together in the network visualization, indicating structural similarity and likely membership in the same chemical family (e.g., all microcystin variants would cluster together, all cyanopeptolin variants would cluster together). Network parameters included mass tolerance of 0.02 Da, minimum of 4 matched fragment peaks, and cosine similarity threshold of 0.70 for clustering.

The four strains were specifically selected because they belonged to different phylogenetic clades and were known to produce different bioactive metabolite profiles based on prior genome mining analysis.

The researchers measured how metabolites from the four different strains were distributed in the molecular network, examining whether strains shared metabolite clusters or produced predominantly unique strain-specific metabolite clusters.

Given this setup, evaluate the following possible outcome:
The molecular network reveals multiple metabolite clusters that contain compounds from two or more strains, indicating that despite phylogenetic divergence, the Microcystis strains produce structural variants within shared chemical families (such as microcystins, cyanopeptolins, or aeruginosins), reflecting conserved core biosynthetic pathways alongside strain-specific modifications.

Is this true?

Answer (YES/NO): YES